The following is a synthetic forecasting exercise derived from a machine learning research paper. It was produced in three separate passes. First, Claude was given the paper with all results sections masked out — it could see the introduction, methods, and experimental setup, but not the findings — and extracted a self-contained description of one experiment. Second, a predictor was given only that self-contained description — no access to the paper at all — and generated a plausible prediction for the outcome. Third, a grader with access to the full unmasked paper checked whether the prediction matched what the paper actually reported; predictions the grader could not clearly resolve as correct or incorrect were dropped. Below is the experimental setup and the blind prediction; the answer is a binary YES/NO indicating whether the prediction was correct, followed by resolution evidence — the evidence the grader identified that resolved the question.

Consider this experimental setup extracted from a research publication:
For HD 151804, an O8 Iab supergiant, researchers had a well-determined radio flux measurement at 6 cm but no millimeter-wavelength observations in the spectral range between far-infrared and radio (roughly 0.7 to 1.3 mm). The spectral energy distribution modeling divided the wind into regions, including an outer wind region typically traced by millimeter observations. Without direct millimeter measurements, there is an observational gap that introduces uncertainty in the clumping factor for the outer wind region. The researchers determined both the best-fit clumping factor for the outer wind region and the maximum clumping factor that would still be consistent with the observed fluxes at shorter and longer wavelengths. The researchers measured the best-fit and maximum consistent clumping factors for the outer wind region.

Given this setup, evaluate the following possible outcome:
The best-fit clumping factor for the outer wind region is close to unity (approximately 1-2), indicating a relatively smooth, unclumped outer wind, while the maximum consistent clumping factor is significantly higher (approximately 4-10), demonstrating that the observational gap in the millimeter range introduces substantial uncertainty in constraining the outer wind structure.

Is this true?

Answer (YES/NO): YES